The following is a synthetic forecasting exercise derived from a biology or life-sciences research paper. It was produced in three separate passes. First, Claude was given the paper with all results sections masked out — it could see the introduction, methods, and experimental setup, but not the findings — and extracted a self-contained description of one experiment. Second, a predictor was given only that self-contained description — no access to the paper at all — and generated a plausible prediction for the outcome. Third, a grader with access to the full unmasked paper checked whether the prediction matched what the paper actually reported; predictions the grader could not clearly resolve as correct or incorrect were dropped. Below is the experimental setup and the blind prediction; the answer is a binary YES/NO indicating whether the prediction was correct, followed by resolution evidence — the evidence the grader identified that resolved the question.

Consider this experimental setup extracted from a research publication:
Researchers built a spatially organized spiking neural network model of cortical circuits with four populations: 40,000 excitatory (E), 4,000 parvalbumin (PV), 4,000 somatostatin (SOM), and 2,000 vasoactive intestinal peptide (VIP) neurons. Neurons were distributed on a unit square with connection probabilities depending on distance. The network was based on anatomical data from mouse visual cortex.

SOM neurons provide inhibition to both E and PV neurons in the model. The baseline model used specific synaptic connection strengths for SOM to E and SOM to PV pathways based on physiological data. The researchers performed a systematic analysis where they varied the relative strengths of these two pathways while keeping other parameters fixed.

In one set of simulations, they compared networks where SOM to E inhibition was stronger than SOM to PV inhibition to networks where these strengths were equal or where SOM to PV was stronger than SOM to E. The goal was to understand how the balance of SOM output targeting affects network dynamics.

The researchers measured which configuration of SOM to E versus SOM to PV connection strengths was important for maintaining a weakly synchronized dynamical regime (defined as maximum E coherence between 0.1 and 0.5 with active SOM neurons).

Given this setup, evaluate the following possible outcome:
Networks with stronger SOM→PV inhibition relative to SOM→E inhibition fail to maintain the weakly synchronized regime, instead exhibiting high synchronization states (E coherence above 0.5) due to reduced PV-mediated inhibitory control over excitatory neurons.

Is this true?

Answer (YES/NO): NO